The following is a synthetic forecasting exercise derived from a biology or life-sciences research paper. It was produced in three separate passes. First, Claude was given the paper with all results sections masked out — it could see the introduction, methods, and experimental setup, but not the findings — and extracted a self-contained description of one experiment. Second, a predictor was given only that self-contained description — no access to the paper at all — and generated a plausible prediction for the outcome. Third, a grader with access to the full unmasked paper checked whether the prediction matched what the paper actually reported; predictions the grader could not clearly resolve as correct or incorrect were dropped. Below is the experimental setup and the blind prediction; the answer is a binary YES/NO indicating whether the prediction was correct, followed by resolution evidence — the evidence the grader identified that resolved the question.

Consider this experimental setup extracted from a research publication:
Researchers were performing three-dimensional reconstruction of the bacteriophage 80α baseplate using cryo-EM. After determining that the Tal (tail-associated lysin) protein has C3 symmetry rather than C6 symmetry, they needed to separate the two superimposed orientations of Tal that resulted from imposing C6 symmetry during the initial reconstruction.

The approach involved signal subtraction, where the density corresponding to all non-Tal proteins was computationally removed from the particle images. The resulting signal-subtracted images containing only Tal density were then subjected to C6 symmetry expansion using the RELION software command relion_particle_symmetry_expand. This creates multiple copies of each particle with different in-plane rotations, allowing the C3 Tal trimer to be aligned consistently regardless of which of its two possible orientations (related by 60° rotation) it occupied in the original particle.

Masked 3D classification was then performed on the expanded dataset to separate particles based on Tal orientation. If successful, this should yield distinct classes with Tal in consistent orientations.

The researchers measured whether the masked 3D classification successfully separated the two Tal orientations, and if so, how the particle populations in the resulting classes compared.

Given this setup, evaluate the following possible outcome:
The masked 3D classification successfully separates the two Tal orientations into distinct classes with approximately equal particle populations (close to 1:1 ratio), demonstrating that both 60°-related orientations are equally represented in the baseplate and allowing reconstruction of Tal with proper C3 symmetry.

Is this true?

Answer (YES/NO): NO